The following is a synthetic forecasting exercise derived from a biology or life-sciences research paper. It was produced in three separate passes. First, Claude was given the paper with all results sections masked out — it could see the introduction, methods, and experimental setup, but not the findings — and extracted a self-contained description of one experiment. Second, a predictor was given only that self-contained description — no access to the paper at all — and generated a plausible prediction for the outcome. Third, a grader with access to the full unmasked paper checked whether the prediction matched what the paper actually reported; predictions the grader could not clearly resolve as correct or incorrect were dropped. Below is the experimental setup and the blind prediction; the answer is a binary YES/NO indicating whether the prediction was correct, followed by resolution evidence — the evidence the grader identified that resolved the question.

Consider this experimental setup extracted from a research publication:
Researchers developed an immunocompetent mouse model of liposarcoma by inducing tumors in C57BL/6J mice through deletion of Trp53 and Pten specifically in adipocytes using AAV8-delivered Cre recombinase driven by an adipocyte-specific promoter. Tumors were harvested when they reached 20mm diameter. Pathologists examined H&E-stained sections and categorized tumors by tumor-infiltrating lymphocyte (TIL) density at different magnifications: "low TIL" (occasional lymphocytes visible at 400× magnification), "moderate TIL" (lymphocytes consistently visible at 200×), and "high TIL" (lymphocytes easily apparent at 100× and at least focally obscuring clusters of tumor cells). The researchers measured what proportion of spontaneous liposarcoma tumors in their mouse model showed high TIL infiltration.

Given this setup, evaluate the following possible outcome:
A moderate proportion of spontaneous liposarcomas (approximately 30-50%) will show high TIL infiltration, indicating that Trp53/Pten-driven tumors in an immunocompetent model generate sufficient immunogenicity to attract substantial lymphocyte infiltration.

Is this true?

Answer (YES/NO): NO